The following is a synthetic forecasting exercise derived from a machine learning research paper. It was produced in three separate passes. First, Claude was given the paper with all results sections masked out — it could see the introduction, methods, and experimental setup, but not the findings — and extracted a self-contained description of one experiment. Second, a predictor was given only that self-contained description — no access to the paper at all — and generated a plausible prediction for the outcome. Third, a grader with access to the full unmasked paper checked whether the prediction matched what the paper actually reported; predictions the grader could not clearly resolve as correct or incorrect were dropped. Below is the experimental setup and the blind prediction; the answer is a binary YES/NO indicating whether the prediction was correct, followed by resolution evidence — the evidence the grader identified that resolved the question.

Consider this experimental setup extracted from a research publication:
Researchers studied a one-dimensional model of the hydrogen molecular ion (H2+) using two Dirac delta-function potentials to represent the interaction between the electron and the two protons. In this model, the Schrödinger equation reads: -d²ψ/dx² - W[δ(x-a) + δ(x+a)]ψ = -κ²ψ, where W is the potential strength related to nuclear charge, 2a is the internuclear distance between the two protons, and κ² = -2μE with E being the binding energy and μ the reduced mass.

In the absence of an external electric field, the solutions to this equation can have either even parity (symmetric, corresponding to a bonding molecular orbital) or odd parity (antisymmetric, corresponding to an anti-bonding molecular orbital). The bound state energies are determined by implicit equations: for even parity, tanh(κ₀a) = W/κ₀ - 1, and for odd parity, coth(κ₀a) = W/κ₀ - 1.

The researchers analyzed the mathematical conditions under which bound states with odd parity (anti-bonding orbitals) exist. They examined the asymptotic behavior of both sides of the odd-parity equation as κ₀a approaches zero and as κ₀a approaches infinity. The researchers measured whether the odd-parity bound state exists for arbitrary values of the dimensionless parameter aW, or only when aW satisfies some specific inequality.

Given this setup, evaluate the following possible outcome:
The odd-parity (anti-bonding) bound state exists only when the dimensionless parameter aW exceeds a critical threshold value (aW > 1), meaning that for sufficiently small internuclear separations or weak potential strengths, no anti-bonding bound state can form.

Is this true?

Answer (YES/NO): YES